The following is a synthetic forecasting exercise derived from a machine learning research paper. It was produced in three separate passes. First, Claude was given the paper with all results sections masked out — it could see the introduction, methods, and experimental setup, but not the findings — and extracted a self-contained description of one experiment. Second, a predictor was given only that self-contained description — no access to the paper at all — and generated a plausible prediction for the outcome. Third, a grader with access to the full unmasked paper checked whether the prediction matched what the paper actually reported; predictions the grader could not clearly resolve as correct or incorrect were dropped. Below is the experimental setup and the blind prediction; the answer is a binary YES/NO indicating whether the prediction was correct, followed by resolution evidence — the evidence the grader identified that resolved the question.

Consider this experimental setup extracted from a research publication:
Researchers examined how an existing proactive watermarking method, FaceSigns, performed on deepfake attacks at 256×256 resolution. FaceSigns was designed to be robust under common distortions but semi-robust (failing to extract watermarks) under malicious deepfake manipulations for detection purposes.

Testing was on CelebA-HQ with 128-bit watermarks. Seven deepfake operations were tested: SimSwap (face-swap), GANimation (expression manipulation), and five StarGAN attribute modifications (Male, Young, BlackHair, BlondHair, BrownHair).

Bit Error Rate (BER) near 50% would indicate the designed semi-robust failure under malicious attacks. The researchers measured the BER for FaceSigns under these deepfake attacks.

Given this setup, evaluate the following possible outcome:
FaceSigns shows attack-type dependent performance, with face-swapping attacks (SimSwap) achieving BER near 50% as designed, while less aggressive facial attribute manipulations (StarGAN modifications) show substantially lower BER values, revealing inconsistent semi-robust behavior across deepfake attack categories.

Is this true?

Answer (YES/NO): NO